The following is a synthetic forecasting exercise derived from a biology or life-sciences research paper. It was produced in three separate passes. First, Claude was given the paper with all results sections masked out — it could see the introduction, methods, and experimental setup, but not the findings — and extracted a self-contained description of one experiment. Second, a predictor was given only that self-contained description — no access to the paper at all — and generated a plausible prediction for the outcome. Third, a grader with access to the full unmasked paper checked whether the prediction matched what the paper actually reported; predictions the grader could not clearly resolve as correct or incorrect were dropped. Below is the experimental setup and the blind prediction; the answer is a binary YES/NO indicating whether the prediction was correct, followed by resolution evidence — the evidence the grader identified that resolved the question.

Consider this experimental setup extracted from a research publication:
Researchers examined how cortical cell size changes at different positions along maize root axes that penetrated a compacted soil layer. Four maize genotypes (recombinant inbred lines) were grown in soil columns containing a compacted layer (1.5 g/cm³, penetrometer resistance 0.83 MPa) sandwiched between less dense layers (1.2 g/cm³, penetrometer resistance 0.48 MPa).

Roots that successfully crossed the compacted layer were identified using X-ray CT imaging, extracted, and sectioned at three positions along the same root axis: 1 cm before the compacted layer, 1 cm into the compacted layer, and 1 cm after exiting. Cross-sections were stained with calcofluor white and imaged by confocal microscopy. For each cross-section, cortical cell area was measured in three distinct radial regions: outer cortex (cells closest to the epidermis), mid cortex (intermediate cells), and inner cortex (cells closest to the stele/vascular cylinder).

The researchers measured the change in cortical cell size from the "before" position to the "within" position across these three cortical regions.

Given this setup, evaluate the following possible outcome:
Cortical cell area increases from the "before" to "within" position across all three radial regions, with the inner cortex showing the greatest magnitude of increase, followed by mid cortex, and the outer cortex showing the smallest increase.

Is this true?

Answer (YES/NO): NO